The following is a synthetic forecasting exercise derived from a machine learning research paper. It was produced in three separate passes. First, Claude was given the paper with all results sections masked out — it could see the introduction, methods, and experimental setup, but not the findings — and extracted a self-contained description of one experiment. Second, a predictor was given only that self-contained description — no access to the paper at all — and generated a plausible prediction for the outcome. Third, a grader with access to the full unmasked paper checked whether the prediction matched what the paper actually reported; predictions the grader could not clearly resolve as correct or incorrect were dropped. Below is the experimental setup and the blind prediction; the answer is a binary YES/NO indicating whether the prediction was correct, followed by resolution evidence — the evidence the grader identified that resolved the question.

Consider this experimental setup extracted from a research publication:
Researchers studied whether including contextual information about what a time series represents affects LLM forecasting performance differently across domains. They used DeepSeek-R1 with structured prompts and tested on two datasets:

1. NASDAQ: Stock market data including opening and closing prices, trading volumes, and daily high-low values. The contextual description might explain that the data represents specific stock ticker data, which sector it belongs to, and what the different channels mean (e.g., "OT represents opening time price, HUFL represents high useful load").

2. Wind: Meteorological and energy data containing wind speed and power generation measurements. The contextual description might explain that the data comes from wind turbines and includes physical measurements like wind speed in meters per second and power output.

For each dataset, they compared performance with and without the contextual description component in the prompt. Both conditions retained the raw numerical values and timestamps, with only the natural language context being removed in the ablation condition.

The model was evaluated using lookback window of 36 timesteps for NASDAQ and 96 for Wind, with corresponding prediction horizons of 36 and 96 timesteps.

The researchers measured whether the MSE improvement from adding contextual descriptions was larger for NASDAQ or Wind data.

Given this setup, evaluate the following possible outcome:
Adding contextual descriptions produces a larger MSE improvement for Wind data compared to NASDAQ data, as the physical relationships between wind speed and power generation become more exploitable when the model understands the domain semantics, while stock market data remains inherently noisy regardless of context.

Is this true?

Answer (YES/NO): YES